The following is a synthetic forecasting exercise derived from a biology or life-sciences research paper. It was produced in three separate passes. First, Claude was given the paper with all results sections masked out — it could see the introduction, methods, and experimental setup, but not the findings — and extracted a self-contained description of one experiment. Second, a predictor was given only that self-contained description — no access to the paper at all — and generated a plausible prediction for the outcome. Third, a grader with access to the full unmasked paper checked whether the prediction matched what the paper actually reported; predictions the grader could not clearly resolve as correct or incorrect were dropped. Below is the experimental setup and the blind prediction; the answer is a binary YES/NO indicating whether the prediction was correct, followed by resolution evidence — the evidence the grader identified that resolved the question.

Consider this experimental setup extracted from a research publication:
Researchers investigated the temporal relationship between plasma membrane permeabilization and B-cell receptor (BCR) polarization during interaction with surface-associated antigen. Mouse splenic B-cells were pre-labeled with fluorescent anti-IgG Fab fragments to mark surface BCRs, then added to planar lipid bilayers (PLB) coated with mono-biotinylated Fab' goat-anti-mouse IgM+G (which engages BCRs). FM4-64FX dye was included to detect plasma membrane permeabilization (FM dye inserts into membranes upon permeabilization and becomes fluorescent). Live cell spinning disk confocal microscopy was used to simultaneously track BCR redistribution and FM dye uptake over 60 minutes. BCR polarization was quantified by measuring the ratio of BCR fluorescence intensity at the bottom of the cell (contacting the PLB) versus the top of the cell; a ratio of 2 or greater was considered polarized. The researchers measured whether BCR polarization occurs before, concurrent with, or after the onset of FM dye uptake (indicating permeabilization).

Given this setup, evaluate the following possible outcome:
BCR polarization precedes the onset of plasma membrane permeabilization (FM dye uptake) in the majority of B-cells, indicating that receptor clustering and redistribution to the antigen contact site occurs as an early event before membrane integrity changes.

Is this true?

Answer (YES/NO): YES